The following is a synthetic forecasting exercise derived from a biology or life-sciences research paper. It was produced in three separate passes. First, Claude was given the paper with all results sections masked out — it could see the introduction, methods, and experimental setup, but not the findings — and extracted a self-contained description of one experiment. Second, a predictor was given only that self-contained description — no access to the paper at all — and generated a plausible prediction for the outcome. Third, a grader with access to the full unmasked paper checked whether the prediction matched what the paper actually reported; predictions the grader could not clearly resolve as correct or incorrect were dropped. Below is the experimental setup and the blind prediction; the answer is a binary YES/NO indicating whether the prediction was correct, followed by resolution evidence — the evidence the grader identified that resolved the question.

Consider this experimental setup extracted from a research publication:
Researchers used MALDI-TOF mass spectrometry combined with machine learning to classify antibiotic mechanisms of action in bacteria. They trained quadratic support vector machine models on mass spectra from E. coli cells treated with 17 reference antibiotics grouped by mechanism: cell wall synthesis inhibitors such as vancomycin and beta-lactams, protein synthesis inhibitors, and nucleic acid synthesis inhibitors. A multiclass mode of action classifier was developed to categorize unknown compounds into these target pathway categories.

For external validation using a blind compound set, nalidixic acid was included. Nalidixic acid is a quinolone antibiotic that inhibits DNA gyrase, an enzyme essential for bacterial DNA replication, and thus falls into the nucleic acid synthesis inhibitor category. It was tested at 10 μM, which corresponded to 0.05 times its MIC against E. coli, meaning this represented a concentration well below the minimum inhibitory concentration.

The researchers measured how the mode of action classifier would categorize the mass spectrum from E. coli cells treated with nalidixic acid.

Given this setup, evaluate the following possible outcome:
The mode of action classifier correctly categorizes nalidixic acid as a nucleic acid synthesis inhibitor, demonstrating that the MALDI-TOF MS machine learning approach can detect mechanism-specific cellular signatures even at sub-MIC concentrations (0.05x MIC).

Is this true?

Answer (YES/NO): NO